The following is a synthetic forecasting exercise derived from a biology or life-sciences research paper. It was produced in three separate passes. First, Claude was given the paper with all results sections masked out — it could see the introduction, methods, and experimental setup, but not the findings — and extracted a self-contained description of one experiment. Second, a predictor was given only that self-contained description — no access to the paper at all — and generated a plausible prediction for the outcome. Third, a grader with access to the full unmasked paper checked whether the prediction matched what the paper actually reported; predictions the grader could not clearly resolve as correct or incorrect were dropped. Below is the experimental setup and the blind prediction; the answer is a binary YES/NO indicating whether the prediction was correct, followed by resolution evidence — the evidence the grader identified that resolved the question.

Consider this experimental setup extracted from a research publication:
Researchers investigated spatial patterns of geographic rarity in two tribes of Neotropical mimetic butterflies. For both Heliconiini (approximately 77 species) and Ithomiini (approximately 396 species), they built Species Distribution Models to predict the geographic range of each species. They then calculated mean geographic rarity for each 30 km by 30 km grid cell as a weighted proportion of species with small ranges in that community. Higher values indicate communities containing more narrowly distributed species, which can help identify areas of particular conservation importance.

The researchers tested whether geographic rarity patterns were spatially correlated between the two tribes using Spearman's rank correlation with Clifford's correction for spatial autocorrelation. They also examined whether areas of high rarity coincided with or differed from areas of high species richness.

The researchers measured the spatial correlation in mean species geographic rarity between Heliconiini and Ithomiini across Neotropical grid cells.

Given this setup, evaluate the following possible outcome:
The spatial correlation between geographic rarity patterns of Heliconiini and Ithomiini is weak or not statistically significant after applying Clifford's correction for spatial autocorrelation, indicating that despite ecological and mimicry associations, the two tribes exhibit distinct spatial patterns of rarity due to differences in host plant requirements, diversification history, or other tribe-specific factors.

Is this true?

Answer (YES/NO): YES